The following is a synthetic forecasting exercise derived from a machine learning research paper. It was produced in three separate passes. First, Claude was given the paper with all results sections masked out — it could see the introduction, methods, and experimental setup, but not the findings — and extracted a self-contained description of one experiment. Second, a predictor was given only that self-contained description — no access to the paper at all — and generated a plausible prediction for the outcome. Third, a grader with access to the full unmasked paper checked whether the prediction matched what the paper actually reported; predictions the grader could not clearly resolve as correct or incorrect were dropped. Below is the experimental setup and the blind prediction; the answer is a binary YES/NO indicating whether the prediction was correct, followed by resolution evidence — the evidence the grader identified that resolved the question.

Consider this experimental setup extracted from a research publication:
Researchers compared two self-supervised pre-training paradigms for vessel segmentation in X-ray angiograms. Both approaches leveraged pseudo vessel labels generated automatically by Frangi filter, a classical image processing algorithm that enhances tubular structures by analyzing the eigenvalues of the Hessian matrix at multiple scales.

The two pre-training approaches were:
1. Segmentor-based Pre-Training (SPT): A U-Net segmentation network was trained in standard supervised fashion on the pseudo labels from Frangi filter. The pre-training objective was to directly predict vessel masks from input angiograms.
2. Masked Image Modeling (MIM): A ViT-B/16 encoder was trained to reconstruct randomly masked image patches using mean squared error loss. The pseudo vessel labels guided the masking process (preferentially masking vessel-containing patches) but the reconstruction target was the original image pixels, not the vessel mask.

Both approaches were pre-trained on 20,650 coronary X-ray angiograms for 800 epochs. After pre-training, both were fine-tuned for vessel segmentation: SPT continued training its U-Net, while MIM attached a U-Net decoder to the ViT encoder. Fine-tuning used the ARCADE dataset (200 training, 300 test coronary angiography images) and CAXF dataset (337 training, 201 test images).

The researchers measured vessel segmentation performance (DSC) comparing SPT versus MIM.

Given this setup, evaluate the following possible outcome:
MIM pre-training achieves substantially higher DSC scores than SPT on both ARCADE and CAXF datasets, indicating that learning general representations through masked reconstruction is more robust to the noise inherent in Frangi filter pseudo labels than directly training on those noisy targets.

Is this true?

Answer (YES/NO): NO